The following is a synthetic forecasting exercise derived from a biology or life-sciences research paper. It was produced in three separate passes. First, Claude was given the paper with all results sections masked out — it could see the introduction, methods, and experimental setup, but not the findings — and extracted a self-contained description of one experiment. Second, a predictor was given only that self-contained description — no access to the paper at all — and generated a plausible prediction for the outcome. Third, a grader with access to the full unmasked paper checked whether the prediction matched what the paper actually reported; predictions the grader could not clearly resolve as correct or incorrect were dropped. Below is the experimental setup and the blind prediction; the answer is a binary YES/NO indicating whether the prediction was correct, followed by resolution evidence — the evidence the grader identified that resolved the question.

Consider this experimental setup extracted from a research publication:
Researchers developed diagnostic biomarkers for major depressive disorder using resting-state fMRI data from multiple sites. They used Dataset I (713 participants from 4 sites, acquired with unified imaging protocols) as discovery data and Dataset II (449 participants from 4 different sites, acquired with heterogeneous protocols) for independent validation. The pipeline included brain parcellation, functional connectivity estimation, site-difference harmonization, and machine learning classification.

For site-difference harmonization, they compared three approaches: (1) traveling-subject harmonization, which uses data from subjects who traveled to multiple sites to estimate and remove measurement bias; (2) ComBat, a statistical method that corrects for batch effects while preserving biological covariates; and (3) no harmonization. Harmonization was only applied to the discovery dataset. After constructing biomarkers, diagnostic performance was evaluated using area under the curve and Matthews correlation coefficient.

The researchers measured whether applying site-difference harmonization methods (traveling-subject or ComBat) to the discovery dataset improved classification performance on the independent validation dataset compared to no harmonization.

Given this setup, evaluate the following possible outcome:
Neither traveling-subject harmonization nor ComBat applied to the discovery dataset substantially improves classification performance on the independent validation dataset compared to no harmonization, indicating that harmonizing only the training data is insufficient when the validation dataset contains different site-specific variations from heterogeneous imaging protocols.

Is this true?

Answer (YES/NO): YES